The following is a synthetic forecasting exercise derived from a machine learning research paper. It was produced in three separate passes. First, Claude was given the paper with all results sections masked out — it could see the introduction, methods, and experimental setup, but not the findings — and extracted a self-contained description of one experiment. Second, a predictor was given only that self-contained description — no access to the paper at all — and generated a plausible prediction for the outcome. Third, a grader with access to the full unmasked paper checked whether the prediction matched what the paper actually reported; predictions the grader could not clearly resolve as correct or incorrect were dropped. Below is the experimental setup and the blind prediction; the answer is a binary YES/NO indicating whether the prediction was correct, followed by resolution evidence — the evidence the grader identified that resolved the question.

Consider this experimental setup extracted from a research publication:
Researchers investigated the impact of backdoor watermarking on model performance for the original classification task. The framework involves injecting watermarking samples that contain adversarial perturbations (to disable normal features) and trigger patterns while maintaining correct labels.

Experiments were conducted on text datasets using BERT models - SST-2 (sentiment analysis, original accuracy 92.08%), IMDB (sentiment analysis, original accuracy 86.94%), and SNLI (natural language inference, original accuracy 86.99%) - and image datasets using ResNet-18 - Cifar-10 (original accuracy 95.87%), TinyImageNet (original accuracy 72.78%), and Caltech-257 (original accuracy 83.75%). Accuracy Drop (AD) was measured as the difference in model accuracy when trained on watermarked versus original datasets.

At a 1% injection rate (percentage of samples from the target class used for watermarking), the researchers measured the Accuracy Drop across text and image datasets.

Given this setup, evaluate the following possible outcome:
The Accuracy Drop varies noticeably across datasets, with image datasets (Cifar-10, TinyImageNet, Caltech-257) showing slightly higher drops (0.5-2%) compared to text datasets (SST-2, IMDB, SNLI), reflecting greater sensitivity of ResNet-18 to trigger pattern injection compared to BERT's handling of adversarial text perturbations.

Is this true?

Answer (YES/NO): NO